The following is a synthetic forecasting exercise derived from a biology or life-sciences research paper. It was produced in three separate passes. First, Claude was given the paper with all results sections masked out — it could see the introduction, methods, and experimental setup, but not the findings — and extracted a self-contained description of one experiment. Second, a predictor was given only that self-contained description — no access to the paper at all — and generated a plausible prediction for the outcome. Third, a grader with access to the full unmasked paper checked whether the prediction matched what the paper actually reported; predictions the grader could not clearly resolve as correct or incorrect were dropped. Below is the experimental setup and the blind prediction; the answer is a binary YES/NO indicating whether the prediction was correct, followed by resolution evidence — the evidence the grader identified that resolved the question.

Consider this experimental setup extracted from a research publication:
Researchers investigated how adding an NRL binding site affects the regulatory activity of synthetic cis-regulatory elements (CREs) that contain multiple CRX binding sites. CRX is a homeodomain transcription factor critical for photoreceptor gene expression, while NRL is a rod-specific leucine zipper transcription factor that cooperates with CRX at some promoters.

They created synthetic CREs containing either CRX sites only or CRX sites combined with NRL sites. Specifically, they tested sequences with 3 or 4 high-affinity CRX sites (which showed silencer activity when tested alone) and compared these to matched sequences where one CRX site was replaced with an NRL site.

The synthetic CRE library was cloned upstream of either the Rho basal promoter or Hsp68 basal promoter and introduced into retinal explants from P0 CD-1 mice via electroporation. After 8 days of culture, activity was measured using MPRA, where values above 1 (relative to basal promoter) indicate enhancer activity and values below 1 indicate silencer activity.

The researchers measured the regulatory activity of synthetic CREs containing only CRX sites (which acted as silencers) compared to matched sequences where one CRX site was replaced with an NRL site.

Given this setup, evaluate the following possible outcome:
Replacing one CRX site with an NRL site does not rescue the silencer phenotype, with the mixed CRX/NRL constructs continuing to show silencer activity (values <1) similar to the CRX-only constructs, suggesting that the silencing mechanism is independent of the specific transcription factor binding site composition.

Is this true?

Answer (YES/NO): NO